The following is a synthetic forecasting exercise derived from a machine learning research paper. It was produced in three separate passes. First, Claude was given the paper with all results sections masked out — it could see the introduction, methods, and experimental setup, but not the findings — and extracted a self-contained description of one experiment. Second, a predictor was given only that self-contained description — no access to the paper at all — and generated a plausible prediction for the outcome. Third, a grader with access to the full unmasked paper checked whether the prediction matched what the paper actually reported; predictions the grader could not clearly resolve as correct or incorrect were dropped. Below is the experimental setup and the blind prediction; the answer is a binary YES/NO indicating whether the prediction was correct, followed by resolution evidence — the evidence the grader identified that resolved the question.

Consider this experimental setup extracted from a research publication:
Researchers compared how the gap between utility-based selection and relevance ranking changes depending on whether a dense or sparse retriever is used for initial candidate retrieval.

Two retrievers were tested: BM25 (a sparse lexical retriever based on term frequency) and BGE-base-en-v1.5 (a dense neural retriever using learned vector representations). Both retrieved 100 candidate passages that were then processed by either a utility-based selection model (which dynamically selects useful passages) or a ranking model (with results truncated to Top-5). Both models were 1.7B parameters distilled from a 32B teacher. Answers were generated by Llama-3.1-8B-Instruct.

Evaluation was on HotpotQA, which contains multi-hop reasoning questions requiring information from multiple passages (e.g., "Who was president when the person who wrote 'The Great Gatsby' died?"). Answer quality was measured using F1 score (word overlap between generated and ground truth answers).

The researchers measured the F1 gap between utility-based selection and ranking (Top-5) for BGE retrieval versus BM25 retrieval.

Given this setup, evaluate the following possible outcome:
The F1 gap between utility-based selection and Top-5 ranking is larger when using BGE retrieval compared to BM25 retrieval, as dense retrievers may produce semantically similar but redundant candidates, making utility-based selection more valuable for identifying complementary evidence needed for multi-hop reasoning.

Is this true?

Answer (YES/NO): YES